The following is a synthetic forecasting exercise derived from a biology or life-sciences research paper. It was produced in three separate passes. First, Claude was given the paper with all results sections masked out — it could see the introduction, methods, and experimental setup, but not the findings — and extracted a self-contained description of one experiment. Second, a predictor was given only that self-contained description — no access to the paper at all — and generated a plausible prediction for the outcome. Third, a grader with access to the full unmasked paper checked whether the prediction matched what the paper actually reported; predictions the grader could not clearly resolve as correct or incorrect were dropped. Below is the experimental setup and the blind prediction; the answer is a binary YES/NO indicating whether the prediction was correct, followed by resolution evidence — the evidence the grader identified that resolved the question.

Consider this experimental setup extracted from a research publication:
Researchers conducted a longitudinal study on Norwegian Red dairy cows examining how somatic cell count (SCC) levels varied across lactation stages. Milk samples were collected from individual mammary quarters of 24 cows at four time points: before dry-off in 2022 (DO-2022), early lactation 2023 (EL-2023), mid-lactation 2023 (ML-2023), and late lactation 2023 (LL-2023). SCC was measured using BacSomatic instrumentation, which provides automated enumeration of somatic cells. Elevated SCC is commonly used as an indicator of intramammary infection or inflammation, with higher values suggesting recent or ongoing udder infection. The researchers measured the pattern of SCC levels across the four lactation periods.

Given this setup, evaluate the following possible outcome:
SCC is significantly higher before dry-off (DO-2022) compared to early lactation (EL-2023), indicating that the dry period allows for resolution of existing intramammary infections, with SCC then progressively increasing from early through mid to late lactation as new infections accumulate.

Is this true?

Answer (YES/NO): NO